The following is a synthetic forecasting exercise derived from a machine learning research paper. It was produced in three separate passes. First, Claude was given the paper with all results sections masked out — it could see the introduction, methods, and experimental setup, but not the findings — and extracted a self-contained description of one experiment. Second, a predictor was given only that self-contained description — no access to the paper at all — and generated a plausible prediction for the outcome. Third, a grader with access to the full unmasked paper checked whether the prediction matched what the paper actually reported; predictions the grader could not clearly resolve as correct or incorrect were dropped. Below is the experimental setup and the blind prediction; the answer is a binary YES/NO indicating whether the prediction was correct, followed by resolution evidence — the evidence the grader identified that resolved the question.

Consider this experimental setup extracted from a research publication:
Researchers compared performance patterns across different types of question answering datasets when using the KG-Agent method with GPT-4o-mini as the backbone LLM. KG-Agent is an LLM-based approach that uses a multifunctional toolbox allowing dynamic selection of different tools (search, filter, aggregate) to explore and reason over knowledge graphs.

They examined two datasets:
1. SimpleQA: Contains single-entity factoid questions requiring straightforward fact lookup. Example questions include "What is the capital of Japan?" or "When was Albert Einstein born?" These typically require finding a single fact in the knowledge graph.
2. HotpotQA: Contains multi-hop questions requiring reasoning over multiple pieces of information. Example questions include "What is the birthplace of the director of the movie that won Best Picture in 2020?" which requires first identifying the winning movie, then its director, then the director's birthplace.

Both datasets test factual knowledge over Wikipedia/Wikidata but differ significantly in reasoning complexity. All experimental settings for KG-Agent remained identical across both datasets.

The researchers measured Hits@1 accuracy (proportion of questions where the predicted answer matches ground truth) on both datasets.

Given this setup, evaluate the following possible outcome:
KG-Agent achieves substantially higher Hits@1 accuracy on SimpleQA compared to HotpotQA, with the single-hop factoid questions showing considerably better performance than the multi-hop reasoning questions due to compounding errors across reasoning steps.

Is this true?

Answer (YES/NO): YES